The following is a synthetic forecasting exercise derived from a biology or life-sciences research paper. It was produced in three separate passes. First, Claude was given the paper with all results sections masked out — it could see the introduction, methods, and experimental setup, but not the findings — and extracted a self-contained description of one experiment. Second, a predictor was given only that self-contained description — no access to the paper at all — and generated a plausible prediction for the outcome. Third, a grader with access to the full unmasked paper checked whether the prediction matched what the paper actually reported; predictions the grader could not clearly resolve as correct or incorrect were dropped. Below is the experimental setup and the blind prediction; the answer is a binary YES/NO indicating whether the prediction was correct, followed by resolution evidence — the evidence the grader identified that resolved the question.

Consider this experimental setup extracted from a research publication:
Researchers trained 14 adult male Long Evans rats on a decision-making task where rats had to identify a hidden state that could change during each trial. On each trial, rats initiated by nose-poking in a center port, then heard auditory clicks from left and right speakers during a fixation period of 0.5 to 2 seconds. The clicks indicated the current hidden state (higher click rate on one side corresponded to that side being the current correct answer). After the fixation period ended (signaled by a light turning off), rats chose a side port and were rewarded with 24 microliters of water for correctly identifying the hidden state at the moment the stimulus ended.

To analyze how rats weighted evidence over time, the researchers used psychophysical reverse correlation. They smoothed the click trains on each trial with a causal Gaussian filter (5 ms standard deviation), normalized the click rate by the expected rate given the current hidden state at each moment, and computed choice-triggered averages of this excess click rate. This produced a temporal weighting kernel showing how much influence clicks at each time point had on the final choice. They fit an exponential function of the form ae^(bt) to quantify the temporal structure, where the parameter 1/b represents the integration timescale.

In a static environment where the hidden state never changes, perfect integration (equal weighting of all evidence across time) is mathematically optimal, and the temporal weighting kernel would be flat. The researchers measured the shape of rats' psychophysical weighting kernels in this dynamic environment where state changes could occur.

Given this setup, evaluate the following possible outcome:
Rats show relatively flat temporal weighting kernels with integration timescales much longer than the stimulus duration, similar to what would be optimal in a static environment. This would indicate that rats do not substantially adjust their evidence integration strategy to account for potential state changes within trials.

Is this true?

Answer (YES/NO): NO